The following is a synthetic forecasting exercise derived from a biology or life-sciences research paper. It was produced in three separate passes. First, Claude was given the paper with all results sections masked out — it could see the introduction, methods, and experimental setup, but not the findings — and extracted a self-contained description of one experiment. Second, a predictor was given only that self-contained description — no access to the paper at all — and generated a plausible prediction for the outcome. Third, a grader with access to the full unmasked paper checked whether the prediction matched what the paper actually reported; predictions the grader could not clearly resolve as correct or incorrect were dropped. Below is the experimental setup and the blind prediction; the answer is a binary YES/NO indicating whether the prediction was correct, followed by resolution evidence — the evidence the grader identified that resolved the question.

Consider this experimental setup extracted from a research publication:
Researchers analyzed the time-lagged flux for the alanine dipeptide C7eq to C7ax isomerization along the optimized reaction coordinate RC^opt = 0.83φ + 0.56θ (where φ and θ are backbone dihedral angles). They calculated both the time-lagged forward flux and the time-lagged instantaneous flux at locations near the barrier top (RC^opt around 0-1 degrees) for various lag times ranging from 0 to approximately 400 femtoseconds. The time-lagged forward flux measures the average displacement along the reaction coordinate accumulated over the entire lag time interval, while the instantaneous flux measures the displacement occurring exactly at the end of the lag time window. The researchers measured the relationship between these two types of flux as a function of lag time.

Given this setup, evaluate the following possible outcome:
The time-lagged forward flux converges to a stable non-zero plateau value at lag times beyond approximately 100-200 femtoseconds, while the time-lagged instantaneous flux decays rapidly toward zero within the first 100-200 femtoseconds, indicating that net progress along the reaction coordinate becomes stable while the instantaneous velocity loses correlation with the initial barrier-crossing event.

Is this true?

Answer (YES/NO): NO